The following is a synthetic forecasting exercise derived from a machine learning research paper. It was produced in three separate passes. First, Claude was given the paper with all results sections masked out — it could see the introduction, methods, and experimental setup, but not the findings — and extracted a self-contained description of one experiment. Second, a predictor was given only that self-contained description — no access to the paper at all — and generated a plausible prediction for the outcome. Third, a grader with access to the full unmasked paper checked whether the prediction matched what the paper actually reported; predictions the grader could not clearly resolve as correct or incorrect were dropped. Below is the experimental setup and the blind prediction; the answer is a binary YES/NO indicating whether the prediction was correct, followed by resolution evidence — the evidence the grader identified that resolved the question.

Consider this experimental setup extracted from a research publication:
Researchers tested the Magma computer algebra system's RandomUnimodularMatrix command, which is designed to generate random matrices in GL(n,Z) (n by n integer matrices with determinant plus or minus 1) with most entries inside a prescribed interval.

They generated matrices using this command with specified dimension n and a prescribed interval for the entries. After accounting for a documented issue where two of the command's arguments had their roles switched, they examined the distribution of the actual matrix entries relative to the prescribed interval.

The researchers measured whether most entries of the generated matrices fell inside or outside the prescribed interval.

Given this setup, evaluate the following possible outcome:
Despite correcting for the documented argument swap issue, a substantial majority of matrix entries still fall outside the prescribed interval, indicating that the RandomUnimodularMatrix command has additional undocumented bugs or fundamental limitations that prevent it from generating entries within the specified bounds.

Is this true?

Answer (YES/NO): YES